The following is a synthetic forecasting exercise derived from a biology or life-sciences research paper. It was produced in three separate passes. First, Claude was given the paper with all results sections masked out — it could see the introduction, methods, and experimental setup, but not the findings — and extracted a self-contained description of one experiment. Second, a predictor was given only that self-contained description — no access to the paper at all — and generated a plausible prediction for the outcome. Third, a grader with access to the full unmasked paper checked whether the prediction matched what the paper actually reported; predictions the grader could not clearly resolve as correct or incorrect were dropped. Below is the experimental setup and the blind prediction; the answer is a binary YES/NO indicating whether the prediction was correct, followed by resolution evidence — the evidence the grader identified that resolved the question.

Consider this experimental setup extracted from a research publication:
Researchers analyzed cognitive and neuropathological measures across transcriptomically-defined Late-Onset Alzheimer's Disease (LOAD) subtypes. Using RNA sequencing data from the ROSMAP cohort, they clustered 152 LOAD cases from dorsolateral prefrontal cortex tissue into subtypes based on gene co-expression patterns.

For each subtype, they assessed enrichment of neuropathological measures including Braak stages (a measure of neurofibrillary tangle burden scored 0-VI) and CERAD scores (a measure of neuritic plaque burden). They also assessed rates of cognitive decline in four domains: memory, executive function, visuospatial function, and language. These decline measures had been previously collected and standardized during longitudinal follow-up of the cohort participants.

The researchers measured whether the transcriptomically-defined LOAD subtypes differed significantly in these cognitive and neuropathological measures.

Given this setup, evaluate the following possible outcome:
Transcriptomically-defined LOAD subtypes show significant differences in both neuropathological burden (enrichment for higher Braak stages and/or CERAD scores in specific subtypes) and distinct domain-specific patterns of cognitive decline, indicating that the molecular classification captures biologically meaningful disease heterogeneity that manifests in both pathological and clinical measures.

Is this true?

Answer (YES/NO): NO